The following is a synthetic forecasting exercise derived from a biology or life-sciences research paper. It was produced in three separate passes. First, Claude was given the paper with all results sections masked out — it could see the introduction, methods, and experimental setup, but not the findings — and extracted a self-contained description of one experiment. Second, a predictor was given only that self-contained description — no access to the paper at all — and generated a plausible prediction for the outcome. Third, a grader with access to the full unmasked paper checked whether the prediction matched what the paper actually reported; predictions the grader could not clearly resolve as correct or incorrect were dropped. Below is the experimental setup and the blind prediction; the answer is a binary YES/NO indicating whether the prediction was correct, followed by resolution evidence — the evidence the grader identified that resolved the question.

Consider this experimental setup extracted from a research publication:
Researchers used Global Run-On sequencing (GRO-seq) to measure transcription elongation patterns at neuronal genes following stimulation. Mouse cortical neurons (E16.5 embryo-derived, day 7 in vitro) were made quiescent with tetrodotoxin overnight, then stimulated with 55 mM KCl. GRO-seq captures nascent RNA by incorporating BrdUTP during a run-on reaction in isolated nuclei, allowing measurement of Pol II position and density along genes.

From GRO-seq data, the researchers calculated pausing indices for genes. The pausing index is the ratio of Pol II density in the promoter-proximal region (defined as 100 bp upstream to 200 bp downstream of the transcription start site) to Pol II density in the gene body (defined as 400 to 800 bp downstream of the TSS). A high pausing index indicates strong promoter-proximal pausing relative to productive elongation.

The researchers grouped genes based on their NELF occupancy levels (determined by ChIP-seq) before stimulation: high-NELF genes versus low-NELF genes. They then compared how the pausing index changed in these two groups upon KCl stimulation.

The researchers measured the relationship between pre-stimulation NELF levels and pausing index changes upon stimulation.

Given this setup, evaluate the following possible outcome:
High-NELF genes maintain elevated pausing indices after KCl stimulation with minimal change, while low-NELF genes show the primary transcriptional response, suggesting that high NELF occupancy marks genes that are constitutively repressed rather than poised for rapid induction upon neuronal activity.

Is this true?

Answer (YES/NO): NO